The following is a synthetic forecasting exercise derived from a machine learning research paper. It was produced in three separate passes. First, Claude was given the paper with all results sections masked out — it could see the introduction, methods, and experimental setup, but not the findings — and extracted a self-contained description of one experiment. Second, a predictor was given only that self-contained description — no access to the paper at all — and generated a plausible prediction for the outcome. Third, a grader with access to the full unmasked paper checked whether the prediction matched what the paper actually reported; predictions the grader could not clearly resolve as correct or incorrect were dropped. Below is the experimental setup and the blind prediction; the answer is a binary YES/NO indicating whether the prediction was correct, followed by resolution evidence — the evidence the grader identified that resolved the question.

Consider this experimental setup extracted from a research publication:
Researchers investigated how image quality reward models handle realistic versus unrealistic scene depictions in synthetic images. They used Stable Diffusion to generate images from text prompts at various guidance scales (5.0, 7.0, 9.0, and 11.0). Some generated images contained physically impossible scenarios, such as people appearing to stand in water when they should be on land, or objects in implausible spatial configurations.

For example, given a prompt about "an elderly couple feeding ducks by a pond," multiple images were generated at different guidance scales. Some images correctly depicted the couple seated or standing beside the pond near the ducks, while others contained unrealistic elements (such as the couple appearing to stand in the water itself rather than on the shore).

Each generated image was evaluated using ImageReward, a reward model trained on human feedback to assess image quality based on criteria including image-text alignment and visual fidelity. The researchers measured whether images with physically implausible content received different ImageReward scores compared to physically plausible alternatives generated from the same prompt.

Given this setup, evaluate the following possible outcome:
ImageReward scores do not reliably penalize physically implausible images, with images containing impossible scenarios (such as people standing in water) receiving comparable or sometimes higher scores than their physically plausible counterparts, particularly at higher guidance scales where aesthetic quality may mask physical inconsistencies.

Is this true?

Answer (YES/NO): NO